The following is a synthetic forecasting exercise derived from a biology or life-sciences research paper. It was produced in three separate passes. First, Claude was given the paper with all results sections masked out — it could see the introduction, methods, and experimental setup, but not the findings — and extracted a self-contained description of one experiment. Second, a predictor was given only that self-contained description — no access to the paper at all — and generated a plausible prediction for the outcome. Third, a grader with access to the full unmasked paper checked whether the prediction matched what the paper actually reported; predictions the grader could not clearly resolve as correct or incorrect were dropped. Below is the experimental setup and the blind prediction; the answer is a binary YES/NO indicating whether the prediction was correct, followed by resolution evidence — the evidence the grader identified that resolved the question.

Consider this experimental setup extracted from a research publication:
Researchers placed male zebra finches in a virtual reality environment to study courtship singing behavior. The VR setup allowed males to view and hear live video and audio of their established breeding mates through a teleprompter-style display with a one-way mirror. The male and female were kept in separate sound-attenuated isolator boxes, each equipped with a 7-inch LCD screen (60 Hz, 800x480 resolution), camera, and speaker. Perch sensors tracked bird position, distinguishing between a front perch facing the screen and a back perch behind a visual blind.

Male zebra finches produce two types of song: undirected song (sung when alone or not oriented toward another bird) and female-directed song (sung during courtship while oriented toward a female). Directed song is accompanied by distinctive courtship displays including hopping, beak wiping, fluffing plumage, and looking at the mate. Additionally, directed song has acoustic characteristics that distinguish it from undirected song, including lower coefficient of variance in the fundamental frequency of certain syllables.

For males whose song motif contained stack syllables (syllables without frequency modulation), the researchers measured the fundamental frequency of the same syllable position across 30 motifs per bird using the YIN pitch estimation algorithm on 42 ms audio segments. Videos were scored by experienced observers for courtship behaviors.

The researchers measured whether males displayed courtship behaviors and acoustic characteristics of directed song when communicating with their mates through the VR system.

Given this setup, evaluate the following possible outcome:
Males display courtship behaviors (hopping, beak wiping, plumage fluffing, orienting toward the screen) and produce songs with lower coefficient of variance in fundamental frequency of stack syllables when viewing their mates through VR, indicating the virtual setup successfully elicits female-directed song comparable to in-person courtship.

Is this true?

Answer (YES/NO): YES